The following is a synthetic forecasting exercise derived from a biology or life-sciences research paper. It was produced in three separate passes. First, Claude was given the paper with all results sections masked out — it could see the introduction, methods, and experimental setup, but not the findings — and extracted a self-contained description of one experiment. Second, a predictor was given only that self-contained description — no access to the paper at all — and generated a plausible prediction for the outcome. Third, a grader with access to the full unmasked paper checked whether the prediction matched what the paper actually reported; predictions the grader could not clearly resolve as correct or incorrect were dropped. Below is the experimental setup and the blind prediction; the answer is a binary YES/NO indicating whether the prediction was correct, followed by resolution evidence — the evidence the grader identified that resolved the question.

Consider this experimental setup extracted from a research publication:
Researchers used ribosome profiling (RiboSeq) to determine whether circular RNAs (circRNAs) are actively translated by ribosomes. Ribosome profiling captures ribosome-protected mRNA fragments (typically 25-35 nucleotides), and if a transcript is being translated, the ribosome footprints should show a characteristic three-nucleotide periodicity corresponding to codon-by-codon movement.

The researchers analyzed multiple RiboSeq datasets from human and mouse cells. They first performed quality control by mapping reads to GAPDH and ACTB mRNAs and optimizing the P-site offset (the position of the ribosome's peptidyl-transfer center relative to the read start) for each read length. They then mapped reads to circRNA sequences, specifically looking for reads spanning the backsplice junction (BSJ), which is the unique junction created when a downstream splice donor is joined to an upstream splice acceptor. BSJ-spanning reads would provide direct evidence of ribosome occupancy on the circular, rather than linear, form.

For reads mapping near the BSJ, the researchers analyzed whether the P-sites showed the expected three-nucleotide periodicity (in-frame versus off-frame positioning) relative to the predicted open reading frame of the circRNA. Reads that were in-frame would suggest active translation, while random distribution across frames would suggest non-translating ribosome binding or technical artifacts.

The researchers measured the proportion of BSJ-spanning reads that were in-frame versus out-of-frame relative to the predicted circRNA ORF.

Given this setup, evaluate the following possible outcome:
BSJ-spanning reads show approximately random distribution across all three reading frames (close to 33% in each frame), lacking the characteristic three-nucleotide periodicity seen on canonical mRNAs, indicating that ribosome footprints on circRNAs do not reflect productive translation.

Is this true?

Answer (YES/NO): YES